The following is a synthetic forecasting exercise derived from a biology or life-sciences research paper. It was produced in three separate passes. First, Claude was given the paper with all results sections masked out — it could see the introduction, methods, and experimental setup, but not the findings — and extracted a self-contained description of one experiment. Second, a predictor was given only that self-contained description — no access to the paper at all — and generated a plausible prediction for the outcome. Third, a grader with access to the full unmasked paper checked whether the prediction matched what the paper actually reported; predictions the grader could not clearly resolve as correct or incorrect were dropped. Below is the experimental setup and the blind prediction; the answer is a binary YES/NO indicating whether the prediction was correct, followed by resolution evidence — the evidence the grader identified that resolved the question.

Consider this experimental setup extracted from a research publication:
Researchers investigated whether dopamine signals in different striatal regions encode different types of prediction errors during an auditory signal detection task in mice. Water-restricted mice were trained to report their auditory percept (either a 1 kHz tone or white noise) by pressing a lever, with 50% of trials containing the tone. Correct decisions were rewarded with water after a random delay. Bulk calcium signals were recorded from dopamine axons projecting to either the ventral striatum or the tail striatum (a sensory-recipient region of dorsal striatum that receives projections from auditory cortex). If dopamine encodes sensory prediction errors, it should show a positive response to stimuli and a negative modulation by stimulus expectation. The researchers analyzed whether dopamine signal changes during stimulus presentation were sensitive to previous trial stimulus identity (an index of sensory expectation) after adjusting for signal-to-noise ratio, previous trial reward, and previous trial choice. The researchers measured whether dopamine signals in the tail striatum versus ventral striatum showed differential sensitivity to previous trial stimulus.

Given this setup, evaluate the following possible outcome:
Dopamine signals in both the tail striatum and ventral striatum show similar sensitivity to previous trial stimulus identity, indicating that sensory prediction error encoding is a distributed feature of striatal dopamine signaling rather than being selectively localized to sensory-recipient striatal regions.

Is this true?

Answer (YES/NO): NO